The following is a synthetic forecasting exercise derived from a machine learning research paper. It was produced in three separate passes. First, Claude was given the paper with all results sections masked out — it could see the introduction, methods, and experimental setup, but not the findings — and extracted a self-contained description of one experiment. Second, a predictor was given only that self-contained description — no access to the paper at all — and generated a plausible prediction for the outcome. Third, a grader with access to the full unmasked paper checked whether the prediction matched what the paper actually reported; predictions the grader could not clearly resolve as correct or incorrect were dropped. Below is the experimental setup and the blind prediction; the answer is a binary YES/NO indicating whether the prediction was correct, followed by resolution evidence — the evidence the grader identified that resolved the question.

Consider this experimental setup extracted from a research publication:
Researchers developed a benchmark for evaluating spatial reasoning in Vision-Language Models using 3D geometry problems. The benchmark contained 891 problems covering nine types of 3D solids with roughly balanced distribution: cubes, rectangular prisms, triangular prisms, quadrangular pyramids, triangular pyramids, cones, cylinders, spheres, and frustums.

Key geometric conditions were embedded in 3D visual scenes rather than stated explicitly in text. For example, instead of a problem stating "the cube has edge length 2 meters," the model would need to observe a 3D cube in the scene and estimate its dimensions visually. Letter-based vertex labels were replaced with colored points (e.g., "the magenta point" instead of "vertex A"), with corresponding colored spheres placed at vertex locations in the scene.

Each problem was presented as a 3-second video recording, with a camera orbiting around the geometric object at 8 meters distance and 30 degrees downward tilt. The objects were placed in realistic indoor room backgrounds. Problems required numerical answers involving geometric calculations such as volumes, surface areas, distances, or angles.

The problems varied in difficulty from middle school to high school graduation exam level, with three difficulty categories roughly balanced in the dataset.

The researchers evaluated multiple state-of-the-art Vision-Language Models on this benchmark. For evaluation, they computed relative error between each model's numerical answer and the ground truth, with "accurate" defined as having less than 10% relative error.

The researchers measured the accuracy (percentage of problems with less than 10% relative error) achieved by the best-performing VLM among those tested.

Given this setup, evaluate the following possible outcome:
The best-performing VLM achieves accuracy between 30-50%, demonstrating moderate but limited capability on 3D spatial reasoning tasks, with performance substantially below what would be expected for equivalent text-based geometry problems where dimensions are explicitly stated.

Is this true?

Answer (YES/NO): NO